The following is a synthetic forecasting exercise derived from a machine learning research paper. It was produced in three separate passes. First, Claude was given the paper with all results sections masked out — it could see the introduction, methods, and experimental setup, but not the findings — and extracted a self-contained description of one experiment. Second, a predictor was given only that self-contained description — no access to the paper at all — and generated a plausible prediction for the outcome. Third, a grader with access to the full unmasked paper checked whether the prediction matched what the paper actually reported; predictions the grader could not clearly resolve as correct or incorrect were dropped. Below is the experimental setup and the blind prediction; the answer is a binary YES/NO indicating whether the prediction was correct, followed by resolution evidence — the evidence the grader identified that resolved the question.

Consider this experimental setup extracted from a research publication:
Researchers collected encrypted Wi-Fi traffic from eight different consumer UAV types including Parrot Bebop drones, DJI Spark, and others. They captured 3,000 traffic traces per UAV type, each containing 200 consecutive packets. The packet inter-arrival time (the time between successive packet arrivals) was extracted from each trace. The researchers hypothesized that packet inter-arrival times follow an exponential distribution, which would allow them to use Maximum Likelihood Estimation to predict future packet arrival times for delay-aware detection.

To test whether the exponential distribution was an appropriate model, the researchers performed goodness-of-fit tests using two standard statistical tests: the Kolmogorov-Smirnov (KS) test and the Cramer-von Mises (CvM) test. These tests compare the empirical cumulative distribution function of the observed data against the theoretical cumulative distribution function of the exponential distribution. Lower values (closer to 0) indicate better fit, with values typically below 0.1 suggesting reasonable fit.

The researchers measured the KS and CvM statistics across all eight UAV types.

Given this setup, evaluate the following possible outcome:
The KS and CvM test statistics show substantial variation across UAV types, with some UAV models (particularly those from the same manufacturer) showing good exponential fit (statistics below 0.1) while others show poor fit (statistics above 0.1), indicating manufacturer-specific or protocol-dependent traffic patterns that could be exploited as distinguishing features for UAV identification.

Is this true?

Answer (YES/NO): NO